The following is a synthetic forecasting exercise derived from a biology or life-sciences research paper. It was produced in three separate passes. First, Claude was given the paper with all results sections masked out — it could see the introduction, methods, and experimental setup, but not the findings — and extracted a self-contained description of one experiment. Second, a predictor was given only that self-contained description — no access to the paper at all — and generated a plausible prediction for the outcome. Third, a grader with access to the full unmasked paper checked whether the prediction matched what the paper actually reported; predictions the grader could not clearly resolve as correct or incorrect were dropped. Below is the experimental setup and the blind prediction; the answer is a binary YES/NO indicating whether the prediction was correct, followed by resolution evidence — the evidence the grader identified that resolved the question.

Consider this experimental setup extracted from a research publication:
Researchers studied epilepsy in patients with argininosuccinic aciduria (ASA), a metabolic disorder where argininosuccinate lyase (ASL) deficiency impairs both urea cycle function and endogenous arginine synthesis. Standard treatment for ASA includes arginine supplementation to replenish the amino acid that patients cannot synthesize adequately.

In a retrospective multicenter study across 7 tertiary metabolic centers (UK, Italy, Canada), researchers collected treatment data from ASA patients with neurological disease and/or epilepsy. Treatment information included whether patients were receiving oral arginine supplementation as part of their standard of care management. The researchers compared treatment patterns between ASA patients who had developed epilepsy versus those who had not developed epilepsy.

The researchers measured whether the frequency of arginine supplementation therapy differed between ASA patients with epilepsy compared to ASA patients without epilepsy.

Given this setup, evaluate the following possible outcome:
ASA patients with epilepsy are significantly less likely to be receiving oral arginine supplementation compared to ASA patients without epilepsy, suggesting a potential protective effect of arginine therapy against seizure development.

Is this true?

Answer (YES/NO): NO